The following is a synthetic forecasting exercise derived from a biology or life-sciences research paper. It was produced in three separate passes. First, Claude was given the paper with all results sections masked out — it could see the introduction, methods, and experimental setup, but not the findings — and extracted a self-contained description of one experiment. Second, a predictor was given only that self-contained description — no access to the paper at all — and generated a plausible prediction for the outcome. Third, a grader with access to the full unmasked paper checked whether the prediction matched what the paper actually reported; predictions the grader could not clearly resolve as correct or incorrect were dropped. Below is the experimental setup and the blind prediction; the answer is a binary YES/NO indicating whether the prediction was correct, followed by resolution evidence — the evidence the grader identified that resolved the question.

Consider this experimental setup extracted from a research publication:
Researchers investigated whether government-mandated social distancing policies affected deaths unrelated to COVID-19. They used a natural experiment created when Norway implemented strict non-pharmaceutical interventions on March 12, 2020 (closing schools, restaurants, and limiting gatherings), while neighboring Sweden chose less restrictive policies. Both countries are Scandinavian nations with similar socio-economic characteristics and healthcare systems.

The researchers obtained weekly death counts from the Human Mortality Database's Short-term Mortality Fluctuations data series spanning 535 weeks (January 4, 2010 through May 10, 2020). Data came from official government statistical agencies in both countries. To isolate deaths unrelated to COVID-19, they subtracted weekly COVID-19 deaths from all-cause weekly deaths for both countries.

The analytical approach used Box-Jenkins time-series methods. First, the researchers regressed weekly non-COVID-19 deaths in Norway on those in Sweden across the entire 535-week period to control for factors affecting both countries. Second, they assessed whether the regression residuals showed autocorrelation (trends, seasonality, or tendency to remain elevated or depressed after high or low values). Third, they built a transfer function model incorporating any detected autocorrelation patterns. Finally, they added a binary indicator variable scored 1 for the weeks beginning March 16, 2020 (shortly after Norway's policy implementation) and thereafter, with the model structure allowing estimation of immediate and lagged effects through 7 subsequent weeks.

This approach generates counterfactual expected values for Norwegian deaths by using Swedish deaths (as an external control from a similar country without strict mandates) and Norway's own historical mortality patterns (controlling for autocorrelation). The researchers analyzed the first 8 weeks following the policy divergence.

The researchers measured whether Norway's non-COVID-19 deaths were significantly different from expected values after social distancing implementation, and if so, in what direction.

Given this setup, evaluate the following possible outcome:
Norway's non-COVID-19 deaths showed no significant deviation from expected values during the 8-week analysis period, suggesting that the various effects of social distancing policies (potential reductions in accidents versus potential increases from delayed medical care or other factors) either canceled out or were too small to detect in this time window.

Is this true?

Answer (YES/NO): NO